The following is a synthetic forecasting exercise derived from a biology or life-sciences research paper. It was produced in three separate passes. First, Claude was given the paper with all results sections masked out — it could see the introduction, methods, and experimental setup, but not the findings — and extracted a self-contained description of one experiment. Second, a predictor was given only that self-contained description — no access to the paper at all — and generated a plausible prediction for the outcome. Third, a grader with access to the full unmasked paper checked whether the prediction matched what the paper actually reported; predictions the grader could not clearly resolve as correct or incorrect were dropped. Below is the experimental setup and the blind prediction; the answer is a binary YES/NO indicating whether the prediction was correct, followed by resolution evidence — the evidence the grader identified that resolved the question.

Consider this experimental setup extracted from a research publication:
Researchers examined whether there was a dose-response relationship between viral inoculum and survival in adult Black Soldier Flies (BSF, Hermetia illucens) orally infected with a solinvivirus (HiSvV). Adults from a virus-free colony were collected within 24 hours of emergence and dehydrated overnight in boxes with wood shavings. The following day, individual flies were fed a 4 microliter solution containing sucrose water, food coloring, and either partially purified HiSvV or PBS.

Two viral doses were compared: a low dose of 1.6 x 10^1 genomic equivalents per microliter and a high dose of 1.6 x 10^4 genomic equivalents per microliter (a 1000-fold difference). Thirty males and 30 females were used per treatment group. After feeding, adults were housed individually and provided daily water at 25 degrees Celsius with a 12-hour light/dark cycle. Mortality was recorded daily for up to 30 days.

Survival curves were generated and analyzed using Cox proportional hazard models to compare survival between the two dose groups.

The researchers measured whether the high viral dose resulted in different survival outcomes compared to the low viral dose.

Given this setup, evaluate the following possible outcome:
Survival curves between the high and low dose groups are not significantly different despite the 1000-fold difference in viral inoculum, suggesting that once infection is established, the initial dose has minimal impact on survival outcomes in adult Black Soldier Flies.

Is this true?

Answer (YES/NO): YES